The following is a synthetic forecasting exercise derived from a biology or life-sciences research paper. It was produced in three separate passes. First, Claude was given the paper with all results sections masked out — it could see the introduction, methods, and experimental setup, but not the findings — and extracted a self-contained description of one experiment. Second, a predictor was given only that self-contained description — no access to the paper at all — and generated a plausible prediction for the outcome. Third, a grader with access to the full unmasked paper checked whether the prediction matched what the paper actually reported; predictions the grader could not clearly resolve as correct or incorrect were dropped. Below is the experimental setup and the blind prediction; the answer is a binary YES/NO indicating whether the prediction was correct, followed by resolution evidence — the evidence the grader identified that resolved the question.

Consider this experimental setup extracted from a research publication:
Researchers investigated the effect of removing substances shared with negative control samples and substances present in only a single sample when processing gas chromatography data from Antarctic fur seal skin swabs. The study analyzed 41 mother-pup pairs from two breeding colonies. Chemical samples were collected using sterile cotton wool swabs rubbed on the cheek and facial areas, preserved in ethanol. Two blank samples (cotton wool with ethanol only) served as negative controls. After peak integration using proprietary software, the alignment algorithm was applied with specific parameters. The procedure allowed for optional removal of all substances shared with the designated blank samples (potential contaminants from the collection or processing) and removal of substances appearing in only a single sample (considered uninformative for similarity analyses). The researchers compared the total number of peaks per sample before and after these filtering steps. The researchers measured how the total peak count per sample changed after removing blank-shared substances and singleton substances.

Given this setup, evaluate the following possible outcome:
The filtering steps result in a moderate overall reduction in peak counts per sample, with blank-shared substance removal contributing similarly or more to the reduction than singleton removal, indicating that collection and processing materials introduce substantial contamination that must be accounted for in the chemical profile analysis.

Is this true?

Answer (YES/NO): NO